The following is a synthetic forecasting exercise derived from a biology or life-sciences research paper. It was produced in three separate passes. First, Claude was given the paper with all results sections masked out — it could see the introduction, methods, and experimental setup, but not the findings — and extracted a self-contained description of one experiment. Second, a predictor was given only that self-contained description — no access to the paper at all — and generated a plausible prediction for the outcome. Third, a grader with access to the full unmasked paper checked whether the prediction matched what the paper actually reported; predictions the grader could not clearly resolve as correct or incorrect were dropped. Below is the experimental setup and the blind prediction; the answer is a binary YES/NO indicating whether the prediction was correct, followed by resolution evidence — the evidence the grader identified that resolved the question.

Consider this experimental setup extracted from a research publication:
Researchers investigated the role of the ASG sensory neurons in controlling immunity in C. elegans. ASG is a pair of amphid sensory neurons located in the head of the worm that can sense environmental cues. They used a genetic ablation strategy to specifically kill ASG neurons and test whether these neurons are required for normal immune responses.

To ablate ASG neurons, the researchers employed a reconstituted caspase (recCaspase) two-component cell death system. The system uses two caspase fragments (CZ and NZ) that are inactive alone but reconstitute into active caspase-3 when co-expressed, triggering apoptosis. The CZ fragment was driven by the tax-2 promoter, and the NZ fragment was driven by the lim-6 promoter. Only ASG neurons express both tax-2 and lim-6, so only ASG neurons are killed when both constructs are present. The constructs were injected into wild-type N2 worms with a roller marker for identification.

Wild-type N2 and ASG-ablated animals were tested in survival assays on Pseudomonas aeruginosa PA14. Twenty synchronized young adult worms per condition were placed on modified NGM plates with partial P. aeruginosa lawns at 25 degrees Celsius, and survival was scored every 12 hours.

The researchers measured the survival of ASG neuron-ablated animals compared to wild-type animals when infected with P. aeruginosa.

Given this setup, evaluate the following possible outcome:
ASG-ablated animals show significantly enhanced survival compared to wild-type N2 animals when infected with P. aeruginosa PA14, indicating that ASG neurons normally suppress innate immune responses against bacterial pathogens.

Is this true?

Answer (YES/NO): YES